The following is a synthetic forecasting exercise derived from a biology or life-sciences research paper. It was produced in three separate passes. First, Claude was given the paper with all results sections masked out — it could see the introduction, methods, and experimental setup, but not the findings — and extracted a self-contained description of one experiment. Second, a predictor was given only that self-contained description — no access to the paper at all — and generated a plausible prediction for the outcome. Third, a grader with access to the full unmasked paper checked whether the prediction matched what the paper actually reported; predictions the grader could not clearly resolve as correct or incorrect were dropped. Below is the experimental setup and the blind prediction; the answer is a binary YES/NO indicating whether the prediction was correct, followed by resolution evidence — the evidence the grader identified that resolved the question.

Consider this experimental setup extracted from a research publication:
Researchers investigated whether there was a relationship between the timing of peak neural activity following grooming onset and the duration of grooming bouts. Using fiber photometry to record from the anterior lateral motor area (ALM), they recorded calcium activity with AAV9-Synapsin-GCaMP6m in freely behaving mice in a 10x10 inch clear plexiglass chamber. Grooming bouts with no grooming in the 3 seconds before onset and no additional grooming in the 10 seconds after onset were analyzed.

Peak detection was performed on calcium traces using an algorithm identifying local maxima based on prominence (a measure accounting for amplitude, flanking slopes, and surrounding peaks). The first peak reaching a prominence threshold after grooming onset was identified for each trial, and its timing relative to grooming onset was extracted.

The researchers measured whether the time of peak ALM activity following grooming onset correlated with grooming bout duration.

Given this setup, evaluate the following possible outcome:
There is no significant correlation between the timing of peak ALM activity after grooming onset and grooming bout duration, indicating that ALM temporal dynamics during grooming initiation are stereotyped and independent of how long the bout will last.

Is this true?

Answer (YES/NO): NO